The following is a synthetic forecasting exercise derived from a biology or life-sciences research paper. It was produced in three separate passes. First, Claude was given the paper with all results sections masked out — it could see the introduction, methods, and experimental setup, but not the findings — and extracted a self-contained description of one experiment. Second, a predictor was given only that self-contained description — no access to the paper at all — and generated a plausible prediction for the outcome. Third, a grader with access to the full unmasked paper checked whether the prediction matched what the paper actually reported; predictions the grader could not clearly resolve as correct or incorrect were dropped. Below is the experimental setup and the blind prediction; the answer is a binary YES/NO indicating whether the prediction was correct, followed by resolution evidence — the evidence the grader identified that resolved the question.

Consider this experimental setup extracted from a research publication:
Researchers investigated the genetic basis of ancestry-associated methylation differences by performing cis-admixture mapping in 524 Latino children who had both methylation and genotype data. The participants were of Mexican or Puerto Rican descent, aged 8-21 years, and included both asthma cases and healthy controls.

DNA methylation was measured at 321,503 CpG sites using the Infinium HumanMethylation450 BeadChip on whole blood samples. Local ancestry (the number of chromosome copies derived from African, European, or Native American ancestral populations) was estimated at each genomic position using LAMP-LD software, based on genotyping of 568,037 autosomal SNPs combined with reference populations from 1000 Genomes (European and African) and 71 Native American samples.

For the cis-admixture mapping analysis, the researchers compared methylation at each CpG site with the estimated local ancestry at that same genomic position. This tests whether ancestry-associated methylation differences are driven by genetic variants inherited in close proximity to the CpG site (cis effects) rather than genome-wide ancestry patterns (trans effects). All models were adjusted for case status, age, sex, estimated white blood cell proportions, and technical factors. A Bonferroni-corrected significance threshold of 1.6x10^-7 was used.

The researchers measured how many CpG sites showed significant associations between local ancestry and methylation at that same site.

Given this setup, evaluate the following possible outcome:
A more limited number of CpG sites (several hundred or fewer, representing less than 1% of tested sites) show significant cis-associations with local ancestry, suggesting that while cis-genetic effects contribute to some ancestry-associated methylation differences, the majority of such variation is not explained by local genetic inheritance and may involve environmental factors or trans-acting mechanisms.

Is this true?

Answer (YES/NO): NO